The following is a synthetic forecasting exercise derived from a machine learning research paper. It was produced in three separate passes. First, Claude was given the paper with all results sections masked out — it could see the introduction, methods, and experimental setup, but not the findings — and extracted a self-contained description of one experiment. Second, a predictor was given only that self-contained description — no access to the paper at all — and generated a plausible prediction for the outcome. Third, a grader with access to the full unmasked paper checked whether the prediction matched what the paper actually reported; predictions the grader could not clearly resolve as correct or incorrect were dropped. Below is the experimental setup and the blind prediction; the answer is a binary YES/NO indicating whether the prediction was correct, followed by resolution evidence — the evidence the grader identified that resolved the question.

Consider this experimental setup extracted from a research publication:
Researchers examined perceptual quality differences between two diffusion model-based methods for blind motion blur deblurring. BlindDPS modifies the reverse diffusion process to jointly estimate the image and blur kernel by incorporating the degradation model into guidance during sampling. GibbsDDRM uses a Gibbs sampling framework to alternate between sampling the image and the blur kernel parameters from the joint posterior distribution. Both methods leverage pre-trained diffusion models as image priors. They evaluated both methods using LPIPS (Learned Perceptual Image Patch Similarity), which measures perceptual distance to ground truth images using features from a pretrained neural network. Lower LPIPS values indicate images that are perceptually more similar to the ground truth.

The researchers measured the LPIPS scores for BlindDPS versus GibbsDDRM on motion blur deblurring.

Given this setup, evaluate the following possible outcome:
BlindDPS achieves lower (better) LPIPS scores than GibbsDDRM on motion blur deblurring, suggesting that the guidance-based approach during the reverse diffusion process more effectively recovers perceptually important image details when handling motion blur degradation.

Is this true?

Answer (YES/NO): NO